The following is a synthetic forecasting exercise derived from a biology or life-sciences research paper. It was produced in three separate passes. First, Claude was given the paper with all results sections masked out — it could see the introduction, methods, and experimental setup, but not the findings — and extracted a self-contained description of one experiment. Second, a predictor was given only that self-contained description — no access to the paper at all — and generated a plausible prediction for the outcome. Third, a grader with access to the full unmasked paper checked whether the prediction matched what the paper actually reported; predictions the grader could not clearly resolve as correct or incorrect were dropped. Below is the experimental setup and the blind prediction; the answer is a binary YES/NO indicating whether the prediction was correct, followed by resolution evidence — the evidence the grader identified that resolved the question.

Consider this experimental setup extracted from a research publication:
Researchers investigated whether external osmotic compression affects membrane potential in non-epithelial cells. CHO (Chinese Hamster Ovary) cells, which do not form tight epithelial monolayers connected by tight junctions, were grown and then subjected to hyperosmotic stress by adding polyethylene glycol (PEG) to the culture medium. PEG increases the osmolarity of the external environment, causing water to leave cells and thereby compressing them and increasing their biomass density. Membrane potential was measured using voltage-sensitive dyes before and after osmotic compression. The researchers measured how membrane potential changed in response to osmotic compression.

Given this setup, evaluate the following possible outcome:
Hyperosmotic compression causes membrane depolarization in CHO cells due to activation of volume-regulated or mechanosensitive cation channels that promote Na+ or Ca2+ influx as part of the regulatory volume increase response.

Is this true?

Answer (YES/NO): NO